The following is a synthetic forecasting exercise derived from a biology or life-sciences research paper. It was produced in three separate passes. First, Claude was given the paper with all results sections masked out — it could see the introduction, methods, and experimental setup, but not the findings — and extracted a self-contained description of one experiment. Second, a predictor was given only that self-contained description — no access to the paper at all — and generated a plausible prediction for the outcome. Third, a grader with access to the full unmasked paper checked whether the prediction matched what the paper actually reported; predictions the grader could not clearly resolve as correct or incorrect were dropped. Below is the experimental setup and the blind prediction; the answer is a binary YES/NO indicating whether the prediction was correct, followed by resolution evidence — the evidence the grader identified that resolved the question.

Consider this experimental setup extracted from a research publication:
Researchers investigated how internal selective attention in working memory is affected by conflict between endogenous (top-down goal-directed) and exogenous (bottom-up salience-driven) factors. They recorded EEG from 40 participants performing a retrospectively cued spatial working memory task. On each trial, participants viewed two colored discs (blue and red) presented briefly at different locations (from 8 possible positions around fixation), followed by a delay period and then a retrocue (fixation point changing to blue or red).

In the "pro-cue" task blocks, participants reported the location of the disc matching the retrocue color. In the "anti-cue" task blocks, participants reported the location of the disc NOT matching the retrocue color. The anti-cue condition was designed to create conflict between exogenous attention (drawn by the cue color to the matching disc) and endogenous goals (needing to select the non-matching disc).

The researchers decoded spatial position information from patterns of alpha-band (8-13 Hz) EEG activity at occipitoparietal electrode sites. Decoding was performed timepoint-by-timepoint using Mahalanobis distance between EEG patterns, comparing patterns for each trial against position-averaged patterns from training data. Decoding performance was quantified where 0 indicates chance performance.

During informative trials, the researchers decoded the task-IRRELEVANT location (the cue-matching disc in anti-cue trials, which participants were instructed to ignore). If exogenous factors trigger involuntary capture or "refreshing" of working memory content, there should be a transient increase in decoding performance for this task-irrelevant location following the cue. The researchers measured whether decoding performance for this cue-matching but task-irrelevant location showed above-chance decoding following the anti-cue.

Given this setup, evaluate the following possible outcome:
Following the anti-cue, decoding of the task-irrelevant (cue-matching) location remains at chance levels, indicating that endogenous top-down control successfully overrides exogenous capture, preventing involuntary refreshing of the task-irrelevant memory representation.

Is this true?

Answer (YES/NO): YES